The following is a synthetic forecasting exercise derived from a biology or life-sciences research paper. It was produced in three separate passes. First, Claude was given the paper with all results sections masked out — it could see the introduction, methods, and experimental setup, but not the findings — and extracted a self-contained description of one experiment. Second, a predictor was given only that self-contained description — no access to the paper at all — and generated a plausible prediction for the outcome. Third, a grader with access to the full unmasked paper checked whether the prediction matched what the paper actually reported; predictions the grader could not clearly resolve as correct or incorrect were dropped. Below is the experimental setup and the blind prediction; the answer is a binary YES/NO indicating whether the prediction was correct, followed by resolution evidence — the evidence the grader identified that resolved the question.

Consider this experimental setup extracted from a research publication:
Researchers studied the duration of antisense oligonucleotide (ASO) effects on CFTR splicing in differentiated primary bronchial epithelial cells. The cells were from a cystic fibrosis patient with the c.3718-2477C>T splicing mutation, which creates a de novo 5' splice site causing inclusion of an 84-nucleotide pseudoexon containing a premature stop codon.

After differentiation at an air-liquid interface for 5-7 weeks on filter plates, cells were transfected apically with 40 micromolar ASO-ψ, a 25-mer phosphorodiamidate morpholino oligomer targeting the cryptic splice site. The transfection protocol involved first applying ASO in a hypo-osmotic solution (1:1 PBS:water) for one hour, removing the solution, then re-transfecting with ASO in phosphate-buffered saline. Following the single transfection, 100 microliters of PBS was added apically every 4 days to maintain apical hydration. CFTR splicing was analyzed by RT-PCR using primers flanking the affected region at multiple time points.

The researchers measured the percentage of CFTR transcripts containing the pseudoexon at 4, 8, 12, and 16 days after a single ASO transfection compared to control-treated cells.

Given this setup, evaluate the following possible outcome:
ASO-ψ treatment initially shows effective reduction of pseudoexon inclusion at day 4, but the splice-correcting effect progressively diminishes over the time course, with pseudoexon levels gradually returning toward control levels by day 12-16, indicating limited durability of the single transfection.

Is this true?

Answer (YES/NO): NO